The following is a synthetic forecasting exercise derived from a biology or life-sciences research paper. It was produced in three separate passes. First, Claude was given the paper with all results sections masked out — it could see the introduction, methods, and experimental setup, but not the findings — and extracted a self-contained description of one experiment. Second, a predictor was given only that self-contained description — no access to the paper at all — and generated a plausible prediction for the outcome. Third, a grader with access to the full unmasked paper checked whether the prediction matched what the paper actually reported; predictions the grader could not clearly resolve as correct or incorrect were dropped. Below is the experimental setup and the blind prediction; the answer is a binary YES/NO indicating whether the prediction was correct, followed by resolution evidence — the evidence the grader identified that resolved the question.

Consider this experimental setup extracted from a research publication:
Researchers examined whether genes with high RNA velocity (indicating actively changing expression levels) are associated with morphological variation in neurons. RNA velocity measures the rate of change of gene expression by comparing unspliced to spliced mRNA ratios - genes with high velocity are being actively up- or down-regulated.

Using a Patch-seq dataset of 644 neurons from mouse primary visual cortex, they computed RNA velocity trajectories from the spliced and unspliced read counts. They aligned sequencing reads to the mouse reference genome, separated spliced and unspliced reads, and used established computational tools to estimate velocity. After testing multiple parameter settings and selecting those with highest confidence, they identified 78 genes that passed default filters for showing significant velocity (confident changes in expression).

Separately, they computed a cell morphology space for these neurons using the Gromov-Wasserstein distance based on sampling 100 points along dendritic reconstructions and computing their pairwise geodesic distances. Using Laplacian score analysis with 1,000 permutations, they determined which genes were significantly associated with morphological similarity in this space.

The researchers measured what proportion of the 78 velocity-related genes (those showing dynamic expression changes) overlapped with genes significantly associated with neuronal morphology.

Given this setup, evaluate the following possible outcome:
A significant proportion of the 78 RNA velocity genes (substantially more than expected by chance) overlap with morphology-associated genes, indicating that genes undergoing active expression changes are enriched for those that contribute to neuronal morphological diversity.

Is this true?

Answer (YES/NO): YES